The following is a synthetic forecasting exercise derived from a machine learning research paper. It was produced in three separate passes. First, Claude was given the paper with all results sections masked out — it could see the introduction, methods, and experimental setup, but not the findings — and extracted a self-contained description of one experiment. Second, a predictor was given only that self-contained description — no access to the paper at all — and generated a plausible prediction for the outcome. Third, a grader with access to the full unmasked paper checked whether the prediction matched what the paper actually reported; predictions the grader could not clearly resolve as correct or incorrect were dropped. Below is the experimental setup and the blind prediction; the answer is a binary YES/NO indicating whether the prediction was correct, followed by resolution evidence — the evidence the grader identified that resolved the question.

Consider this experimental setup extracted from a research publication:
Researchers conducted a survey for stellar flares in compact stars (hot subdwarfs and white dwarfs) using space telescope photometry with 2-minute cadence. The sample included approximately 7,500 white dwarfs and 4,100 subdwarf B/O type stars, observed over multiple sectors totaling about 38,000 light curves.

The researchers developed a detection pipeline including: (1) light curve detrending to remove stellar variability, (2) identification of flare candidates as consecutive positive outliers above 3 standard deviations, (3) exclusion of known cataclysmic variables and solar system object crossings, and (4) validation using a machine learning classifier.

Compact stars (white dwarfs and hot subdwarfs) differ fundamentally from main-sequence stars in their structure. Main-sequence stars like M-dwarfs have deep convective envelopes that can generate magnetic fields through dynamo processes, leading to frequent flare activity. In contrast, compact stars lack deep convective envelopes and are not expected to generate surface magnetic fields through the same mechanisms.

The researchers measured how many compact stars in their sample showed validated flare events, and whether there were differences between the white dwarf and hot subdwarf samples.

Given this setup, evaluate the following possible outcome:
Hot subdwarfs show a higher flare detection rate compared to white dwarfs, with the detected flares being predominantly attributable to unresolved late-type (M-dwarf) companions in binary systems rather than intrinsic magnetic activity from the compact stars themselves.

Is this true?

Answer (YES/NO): NO